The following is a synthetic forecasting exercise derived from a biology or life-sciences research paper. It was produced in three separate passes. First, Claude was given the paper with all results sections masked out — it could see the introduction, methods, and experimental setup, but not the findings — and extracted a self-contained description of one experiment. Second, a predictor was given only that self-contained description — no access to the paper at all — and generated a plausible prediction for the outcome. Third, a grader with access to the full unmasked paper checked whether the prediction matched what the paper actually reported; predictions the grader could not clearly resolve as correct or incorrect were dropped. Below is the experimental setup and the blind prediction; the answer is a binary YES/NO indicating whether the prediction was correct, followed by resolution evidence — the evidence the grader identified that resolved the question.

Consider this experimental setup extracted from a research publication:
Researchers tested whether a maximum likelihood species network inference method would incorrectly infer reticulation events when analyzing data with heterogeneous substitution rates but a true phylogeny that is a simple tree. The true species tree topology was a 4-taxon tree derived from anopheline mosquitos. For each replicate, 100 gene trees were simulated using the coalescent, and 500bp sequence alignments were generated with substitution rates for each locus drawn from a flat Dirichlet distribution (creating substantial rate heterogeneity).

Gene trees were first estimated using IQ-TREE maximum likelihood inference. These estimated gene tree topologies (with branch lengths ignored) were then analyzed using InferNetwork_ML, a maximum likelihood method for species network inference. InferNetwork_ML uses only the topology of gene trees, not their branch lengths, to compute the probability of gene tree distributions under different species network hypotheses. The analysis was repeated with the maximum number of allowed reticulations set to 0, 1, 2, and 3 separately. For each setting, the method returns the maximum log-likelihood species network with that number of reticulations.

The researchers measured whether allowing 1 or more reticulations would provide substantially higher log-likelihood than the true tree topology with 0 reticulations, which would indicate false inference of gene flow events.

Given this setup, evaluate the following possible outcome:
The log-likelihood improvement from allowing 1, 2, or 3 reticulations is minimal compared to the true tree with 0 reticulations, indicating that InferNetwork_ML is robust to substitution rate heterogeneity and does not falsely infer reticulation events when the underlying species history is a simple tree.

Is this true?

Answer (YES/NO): YES